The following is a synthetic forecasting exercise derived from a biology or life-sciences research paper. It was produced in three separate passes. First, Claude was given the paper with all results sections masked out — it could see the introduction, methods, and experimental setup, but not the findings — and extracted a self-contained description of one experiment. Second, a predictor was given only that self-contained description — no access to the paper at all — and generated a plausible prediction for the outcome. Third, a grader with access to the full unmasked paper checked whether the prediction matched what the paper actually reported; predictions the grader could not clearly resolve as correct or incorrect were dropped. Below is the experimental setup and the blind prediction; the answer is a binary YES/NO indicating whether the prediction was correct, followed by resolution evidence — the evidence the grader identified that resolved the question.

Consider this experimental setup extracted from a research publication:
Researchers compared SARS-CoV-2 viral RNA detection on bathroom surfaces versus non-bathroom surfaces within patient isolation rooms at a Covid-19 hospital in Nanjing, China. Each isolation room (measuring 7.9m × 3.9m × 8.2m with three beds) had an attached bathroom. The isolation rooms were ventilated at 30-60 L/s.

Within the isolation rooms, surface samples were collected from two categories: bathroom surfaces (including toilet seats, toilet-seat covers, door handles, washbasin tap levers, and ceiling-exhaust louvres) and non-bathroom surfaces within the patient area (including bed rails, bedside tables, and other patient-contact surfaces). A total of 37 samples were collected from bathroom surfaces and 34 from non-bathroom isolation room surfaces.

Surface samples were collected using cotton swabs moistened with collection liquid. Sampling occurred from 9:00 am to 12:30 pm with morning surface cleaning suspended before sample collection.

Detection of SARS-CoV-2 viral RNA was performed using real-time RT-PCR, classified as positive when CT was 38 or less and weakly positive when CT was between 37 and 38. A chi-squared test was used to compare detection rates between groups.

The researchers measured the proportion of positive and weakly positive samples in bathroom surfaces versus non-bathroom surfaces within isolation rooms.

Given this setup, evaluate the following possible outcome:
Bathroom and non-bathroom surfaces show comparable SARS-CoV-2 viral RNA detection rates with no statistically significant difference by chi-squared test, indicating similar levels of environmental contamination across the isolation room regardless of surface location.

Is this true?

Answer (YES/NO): NO